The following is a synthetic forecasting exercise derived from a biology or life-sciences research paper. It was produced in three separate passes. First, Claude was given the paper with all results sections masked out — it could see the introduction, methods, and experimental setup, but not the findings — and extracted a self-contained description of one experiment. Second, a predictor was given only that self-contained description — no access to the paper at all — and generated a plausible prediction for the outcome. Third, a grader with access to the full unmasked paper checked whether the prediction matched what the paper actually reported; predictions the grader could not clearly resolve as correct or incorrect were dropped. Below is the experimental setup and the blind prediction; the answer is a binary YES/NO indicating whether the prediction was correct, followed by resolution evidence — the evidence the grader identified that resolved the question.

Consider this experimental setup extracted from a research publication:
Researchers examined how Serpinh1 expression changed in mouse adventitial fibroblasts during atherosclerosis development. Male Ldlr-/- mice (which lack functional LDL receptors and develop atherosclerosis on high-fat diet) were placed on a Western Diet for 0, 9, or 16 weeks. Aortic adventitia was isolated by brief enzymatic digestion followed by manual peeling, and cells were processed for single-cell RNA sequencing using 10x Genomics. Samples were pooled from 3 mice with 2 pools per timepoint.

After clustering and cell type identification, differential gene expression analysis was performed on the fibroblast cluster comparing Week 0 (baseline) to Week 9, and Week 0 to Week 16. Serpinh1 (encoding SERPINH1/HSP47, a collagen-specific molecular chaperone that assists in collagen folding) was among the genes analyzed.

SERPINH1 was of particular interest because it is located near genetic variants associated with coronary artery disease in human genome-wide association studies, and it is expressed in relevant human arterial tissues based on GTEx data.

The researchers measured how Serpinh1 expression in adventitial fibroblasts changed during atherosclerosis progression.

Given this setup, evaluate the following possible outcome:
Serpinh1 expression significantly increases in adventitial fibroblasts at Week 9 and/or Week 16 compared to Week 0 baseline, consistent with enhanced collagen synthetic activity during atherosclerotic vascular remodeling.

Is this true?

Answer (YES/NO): NO